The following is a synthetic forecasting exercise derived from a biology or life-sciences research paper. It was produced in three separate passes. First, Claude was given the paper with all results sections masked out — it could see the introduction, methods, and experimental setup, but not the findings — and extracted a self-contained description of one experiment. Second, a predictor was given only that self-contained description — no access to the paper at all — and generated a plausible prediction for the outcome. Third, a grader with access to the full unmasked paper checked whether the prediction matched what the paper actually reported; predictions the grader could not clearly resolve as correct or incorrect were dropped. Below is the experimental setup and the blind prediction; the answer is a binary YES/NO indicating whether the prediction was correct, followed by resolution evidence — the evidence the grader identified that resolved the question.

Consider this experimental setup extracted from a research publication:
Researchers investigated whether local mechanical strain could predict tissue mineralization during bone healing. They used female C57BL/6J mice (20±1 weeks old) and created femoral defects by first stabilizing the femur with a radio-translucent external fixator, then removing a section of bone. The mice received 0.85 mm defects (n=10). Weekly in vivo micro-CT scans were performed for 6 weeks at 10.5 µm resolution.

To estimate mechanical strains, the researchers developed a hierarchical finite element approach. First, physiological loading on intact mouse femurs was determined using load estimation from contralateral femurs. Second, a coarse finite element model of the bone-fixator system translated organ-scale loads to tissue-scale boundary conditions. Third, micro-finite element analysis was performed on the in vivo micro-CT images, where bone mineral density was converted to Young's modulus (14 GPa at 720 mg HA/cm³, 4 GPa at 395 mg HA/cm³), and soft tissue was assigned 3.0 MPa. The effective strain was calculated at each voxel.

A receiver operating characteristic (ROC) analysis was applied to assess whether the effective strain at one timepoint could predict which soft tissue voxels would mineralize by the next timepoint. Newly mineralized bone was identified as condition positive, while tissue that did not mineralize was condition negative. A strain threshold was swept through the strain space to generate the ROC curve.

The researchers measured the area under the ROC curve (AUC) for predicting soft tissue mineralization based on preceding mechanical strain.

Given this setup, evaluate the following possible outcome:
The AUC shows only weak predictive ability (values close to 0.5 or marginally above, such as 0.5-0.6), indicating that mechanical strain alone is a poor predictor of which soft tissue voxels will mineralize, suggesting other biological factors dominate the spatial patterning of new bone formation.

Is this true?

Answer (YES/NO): NO